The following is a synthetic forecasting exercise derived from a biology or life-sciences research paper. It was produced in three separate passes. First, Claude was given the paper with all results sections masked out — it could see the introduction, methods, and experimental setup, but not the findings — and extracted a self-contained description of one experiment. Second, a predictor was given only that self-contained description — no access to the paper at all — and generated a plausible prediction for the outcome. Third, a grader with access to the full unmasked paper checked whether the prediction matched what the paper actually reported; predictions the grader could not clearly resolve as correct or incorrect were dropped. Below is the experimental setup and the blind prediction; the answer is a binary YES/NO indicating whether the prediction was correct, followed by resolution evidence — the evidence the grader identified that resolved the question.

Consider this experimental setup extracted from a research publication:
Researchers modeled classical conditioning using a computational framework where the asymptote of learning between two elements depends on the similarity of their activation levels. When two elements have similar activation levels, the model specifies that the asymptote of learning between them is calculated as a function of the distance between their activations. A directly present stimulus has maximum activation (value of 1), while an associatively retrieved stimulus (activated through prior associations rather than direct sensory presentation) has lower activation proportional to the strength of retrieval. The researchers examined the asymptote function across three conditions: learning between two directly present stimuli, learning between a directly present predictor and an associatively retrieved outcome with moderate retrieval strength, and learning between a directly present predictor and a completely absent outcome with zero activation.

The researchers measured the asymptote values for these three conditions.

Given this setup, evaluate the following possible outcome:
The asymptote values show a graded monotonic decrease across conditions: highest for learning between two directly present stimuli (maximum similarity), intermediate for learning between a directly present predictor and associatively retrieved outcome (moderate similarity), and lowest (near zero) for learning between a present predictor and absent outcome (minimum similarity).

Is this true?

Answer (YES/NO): NO